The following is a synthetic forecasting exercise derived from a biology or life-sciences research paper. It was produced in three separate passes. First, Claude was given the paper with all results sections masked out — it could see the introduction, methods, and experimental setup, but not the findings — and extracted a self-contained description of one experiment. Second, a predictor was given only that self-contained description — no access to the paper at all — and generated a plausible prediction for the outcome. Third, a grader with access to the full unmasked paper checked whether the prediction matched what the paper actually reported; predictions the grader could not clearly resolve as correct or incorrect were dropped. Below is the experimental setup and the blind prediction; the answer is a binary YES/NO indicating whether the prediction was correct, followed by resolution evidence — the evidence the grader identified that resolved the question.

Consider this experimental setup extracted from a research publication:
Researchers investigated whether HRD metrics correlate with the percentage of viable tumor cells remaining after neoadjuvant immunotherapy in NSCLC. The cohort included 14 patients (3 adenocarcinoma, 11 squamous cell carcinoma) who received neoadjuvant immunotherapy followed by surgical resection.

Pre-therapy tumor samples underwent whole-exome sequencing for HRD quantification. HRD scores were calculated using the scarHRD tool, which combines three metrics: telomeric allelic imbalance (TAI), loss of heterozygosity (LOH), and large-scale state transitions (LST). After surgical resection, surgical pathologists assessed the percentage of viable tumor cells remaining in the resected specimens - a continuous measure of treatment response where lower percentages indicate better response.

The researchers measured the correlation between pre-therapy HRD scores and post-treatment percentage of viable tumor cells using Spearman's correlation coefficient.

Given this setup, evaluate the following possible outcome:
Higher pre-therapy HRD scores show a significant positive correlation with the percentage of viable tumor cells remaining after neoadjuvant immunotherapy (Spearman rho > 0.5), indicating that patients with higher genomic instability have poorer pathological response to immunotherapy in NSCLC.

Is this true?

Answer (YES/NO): NO